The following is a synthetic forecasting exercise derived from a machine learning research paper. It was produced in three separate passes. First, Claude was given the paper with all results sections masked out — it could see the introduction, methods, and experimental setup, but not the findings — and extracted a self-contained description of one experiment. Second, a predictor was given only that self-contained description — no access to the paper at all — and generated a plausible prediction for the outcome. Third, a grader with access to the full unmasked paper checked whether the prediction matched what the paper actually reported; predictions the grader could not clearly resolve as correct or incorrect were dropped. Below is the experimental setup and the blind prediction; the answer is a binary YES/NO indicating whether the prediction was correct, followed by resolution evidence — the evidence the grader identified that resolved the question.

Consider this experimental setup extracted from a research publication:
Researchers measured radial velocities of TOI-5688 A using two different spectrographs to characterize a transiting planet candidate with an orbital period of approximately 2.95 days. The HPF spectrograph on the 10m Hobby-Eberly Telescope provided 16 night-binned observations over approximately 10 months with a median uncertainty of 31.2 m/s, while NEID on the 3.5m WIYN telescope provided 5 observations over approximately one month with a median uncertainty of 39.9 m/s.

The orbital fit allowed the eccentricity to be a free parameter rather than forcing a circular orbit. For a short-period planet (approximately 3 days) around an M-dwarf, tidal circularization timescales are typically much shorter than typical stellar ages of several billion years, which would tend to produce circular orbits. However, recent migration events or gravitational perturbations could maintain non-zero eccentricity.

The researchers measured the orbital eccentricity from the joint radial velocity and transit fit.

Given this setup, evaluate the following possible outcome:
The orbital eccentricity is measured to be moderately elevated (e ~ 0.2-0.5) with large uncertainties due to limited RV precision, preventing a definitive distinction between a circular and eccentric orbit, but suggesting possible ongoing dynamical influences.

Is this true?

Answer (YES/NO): NO